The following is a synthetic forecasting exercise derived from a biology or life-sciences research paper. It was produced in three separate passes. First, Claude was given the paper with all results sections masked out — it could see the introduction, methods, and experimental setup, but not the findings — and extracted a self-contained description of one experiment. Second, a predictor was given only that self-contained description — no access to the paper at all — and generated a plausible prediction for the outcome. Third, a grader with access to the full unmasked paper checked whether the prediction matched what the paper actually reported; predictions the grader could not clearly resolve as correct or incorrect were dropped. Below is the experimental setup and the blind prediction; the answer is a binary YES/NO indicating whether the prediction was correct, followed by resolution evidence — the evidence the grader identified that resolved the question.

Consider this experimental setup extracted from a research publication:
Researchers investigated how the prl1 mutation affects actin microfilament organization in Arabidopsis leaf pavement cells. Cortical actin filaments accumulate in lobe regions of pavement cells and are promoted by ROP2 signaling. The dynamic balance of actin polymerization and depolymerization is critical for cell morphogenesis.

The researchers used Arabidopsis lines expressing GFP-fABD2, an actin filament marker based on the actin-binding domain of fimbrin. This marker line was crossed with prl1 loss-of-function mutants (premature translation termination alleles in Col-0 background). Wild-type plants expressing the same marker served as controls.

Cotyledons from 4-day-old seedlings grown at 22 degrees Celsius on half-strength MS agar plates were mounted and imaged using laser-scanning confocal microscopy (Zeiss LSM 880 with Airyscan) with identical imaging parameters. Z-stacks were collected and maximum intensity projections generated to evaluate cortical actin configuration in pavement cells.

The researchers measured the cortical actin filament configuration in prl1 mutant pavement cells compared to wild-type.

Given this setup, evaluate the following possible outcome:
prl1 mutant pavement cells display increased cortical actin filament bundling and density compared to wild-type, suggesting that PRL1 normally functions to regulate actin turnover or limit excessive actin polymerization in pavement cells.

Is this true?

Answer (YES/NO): NO